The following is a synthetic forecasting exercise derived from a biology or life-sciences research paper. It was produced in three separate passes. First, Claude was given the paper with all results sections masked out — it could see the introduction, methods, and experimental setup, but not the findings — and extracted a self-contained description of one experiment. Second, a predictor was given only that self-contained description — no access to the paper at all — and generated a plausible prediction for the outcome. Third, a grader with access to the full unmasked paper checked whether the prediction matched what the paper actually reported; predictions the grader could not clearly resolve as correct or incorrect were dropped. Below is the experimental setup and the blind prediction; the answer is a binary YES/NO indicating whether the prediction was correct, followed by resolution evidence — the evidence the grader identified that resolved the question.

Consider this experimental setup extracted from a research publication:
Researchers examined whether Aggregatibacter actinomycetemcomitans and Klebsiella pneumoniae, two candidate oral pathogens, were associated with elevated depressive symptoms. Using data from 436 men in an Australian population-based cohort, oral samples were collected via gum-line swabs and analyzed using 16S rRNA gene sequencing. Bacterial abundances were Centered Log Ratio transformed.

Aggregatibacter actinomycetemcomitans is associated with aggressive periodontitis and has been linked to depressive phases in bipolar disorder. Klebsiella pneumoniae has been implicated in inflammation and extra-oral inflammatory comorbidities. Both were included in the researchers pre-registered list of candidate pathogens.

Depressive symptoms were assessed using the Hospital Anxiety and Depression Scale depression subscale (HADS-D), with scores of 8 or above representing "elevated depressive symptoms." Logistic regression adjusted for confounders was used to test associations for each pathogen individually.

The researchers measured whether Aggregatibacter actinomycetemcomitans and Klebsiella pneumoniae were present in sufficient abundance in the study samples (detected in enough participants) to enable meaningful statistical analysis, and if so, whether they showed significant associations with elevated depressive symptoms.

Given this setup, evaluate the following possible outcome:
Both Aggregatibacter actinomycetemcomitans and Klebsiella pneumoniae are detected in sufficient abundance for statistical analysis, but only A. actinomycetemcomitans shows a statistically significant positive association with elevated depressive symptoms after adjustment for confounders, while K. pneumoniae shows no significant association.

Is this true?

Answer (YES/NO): NO